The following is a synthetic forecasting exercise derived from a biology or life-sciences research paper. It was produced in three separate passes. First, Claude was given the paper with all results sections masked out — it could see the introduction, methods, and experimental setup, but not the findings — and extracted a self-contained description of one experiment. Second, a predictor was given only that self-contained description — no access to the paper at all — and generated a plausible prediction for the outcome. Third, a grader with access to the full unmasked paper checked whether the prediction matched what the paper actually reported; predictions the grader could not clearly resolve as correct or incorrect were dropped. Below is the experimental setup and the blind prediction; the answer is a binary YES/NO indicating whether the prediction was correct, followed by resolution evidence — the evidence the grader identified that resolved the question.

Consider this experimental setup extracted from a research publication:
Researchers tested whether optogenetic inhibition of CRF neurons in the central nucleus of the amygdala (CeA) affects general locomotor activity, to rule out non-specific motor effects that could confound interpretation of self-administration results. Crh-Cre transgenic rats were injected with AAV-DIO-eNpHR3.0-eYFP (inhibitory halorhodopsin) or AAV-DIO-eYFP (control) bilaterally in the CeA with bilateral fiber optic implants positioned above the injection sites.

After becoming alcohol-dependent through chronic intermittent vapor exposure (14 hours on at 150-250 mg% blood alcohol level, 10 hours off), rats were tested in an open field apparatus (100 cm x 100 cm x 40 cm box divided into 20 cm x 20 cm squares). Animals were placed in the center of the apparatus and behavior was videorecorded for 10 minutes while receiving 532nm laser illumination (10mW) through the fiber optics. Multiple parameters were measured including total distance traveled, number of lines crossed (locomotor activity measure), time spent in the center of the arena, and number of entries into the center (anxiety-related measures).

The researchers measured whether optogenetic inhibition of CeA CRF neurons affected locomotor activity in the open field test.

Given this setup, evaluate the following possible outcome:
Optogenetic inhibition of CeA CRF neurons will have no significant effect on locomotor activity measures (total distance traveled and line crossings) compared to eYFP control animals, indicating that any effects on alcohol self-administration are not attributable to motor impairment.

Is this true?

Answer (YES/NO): YES